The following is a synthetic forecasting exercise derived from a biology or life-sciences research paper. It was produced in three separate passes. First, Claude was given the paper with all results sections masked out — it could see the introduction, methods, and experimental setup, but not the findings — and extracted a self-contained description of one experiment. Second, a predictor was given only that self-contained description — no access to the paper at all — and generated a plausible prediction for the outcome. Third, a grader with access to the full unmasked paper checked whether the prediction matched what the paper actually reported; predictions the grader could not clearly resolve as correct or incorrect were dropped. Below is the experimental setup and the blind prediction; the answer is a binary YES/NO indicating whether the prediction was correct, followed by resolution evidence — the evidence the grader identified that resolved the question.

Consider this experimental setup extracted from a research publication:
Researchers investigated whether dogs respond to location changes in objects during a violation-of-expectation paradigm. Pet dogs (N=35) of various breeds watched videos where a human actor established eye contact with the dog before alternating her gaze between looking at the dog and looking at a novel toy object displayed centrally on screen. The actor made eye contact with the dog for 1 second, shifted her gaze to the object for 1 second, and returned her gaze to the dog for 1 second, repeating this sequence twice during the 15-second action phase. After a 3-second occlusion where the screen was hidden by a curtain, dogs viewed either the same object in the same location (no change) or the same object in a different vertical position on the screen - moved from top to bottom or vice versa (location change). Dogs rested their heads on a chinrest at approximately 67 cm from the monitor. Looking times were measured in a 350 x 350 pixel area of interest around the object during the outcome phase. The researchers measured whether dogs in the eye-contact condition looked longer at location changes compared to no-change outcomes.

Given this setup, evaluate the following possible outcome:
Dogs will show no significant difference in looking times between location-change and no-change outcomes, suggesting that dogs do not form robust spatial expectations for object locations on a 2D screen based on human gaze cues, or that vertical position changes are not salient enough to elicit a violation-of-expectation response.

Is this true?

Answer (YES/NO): YES